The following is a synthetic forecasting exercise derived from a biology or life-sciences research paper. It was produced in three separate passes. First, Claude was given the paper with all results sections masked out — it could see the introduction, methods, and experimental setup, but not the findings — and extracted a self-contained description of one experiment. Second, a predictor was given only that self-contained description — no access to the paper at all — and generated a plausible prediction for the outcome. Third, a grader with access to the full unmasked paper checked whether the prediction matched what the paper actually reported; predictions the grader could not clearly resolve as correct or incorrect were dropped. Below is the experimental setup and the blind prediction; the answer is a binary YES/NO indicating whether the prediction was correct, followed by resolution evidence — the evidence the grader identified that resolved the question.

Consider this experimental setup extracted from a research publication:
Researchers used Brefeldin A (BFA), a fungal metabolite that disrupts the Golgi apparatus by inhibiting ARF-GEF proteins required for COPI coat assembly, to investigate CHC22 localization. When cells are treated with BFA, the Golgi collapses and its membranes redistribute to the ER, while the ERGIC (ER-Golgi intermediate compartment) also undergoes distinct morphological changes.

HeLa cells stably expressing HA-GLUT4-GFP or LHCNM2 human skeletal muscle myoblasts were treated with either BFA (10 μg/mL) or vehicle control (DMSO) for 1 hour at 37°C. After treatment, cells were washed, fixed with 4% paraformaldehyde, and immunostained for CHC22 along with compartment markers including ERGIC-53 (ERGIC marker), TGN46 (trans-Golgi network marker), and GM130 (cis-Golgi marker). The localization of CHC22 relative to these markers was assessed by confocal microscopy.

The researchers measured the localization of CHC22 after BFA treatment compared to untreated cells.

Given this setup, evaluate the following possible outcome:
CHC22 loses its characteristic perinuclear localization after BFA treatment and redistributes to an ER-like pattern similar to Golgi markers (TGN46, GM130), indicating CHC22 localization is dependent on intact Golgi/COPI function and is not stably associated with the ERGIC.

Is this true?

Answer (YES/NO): NO